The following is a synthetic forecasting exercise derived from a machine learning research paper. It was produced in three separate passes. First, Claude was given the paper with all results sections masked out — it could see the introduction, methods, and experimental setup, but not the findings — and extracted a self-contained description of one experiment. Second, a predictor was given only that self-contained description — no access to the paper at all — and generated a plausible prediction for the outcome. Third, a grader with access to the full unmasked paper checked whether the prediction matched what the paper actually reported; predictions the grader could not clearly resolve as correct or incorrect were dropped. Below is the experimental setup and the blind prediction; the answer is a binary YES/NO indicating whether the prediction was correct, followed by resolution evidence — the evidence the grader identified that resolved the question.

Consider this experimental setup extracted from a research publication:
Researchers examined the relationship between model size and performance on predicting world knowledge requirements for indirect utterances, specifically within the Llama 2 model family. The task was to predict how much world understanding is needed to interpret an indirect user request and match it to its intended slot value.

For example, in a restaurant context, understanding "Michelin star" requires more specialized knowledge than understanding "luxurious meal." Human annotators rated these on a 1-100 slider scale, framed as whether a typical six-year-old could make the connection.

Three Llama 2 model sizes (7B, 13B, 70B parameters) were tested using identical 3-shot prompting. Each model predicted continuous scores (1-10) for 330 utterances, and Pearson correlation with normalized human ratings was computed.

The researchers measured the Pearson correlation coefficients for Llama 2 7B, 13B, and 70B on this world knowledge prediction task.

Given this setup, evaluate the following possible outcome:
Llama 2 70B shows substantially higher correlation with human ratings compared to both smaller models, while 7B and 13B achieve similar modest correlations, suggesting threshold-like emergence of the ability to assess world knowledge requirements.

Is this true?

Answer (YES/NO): NO